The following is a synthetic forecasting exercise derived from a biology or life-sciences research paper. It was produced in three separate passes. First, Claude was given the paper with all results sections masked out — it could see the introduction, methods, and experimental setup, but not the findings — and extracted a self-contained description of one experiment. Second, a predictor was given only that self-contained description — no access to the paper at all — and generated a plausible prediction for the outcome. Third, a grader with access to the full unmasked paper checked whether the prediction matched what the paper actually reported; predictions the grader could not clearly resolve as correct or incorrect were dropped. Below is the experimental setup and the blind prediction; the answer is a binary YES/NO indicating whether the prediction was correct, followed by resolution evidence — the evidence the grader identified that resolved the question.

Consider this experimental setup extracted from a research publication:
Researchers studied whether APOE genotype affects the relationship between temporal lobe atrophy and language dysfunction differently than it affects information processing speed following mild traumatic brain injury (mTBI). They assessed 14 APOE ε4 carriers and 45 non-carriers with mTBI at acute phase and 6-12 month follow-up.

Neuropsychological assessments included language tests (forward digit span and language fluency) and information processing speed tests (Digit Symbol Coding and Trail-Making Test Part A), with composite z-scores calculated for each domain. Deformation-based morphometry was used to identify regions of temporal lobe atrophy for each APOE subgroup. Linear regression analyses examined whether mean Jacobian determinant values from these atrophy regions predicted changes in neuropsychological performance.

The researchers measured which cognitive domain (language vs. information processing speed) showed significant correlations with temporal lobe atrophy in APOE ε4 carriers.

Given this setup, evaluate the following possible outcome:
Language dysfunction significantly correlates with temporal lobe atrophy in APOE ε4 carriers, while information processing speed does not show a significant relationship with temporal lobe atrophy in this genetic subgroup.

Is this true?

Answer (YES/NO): YES